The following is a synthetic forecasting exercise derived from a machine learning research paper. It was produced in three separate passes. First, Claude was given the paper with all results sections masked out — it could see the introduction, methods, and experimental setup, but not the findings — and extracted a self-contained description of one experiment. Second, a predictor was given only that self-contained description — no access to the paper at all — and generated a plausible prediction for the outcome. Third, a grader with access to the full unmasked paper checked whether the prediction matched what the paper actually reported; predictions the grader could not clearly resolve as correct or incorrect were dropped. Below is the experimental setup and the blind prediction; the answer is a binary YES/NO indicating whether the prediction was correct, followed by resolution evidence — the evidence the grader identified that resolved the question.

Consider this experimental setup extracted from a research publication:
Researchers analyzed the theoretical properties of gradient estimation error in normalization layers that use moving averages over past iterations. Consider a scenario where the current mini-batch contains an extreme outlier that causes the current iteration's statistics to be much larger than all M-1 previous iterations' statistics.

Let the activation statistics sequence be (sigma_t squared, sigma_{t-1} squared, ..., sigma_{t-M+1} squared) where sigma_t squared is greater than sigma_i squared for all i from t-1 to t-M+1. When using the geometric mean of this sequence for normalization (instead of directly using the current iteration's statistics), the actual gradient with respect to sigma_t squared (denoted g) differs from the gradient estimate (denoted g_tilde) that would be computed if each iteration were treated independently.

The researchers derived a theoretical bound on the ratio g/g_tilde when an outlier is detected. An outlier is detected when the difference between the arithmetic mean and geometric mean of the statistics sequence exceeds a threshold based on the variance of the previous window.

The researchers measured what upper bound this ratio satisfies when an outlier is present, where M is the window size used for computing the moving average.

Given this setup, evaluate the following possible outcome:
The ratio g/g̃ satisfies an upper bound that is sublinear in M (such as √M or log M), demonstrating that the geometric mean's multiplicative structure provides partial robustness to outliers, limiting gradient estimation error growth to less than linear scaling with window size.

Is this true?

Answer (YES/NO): NO